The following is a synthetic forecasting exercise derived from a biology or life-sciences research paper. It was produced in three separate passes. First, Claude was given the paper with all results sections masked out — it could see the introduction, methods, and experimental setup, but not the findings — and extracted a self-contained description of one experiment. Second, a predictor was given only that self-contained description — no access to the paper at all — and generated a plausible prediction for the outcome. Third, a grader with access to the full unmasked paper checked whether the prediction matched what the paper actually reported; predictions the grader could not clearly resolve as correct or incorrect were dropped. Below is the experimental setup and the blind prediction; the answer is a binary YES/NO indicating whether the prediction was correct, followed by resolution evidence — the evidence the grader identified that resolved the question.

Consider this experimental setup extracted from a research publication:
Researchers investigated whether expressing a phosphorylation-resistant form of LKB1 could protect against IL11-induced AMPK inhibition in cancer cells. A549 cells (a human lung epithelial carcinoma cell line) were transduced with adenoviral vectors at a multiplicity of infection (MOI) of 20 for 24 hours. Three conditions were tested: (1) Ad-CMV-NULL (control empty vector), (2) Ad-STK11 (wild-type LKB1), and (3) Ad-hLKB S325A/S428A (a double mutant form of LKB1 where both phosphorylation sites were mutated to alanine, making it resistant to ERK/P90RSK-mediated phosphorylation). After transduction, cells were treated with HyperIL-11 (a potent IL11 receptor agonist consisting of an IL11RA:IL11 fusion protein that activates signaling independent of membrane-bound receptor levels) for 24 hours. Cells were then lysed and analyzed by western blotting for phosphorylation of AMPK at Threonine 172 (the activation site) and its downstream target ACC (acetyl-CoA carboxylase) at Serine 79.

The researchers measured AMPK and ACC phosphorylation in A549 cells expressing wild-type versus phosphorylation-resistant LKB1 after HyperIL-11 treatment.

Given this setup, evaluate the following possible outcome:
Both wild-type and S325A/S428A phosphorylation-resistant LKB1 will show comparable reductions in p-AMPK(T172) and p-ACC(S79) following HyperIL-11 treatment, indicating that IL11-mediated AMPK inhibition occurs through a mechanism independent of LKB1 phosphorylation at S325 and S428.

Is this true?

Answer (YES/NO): NO